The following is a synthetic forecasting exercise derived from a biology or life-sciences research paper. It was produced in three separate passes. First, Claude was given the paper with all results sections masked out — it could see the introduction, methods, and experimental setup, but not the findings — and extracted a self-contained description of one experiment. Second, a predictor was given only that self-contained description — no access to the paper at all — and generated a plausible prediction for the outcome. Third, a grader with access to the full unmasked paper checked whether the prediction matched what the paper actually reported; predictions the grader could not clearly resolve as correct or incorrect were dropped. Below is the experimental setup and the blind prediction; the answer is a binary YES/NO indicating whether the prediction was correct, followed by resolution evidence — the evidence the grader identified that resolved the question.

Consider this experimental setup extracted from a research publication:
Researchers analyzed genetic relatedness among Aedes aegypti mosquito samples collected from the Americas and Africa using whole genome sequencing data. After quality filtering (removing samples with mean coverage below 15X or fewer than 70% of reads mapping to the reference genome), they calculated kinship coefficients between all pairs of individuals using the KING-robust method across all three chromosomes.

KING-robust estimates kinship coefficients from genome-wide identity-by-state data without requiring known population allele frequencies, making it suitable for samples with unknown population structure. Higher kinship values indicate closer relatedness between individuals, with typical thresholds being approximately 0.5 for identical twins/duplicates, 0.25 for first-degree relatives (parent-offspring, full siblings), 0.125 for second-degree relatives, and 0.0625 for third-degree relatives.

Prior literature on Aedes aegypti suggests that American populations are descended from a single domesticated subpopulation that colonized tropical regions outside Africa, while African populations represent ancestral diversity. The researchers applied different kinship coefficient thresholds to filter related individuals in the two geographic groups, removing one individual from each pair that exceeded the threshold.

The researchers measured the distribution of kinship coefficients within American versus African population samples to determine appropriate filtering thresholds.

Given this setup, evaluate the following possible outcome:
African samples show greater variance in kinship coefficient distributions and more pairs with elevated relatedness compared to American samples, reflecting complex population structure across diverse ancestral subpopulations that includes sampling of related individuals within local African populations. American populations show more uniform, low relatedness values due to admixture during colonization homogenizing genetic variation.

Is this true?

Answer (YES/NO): NO